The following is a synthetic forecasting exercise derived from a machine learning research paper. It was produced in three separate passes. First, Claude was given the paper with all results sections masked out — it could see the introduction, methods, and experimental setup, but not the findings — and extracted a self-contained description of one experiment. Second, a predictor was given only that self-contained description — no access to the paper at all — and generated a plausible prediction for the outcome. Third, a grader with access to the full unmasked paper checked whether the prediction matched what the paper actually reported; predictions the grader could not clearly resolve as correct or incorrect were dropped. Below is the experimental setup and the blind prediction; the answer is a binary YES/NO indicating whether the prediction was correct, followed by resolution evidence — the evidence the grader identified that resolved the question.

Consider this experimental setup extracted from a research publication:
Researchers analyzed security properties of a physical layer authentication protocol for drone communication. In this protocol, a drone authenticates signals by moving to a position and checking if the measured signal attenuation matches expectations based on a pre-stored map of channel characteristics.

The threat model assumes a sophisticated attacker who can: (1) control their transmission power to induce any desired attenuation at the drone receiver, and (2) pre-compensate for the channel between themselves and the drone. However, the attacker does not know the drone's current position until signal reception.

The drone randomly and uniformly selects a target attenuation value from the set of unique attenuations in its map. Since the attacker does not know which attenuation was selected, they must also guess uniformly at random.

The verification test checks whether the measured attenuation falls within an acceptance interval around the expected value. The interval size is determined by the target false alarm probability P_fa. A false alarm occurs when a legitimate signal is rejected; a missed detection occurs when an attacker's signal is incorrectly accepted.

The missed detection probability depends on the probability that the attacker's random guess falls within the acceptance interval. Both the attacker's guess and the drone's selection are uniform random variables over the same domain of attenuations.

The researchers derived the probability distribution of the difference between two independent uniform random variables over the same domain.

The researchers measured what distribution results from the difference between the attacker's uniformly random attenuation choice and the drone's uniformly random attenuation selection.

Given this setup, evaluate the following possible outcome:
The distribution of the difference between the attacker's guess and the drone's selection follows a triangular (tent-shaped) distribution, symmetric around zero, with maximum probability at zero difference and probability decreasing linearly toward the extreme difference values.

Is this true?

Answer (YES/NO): YES